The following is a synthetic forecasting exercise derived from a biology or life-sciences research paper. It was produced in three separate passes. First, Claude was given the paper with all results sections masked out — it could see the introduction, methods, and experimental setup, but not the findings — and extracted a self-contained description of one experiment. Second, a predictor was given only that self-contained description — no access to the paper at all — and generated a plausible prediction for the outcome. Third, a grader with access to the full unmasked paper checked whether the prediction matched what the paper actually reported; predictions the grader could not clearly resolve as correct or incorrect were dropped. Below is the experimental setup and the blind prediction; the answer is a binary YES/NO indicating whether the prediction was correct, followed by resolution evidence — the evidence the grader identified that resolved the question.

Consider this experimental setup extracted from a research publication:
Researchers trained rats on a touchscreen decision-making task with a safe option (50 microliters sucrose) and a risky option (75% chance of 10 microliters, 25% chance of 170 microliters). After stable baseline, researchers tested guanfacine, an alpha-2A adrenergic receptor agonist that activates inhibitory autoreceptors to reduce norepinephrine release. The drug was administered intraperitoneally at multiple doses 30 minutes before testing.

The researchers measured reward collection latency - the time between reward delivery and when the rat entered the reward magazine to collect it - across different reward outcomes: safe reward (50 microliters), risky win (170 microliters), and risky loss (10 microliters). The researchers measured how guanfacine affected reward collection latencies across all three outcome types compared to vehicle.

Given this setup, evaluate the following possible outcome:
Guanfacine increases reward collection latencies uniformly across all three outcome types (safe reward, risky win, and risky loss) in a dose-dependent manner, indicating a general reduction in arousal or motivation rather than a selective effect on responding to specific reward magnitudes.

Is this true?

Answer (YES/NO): NO